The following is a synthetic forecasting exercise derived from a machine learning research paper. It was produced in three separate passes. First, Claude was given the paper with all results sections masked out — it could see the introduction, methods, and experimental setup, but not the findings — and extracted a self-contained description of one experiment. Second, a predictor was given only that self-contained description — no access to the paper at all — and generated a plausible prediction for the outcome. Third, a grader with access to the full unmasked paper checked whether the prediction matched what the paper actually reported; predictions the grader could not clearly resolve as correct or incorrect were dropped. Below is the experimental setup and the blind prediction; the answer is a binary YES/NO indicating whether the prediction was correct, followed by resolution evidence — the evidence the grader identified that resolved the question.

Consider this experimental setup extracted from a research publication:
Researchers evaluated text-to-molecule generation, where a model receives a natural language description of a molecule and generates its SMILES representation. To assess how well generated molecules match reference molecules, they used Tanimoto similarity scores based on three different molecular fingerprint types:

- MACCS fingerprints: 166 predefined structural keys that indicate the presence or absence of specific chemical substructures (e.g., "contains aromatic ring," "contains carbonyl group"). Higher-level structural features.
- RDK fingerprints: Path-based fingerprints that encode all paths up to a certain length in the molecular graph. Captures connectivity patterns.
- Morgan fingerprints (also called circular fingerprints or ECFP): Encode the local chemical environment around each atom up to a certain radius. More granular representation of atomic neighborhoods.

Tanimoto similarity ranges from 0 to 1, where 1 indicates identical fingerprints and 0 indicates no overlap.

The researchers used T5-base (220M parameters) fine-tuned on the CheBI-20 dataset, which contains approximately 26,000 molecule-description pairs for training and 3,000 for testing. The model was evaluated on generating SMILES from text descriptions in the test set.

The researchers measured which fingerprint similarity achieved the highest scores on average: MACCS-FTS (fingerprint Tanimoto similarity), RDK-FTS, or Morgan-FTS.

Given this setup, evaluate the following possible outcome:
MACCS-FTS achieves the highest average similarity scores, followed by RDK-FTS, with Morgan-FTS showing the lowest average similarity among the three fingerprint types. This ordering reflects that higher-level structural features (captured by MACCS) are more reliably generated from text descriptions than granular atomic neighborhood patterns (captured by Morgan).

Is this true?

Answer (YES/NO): YES